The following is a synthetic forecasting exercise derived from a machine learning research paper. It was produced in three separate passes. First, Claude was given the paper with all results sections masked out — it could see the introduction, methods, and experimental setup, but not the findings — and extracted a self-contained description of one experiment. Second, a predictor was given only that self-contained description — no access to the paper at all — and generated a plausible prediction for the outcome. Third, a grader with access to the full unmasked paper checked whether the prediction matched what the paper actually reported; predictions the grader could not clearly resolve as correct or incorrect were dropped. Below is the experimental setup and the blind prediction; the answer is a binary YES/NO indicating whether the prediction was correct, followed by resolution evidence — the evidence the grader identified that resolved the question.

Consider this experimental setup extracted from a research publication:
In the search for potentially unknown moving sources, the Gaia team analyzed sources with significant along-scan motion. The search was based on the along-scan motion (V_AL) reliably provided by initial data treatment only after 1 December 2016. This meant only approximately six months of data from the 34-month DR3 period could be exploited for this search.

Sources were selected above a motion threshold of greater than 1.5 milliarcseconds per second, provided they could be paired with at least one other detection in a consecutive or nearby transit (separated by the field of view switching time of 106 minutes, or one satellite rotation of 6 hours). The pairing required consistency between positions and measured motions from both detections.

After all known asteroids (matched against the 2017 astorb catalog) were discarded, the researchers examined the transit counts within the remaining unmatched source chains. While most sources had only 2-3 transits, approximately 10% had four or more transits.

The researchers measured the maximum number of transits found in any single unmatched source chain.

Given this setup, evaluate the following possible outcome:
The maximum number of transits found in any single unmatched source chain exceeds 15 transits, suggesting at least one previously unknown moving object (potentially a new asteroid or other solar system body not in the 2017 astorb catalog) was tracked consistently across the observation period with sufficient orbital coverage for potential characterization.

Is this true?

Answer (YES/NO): YES